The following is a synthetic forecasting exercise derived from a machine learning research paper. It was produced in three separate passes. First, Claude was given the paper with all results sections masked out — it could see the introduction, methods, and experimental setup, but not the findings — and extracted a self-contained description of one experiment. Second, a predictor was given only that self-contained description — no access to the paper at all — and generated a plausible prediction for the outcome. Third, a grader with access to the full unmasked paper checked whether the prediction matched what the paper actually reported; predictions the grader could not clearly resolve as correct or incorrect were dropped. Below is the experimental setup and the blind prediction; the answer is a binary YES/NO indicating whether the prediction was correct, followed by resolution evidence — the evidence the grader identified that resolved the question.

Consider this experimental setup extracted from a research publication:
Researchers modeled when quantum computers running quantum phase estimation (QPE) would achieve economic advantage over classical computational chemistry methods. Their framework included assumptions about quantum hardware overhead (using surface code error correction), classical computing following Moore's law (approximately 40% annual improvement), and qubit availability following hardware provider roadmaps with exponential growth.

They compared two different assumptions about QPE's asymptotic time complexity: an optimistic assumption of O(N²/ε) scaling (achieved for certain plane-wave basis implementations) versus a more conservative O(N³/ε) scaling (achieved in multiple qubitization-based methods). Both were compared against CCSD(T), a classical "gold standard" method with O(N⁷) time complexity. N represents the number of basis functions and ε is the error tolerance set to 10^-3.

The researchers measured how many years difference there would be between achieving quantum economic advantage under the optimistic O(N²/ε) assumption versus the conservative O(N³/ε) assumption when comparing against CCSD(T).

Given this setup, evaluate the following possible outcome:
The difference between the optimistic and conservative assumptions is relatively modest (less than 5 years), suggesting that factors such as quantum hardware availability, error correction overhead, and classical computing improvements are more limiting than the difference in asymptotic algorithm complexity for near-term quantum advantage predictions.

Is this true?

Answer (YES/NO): YES